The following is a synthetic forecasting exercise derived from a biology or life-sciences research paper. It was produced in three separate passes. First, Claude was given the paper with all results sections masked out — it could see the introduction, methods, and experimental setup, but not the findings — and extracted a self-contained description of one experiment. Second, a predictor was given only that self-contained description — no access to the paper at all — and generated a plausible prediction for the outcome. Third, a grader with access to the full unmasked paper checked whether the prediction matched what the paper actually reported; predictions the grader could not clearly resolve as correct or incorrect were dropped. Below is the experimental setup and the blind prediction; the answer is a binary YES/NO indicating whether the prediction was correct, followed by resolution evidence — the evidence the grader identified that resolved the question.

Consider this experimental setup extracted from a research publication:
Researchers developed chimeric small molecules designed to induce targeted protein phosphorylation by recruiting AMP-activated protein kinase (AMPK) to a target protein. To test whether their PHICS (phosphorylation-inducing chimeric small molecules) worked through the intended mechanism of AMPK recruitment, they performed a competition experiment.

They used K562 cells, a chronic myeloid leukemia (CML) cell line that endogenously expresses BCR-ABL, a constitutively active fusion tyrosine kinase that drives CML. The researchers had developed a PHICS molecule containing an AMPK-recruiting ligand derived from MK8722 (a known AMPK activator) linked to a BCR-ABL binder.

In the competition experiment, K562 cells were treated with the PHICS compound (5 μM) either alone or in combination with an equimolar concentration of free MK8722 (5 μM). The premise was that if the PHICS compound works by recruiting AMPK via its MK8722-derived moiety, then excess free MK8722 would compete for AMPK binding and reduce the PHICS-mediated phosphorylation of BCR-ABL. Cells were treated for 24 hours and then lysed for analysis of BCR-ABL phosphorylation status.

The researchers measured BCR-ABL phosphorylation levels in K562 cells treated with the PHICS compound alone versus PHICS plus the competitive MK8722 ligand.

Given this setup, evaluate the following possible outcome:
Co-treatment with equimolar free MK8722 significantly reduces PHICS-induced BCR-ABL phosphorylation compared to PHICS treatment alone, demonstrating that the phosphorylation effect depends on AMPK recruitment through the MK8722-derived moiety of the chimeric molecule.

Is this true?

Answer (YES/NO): YES